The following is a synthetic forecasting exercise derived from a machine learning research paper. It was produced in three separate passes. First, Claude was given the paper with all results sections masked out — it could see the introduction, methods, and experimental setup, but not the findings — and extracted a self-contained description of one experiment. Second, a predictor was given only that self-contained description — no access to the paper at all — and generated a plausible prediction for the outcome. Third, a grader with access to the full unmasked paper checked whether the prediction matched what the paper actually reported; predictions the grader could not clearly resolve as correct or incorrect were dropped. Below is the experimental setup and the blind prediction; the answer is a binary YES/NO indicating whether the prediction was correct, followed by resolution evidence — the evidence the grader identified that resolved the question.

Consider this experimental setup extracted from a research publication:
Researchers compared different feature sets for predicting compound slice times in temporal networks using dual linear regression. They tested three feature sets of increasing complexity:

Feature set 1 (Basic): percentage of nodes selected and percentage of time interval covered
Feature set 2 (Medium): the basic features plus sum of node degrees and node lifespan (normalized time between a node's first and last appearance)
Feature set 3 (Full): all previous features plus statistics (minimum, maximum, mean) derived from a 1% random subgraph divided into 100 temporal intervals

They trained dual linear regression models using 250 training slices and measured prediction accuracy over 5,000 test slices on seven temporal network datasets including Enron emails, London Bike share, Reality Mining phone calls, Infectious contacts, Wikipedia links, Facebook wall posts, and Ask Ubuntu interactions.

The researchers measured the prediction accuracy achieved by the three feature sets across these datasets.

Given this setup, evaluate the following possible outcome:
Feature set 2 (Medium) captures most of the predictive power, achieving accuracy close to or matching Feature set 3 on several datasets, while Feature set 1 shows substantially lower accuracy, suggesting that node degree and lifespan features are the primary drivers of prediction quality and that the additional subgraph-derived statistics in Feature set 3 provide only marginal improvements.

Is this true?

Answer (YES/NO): NO